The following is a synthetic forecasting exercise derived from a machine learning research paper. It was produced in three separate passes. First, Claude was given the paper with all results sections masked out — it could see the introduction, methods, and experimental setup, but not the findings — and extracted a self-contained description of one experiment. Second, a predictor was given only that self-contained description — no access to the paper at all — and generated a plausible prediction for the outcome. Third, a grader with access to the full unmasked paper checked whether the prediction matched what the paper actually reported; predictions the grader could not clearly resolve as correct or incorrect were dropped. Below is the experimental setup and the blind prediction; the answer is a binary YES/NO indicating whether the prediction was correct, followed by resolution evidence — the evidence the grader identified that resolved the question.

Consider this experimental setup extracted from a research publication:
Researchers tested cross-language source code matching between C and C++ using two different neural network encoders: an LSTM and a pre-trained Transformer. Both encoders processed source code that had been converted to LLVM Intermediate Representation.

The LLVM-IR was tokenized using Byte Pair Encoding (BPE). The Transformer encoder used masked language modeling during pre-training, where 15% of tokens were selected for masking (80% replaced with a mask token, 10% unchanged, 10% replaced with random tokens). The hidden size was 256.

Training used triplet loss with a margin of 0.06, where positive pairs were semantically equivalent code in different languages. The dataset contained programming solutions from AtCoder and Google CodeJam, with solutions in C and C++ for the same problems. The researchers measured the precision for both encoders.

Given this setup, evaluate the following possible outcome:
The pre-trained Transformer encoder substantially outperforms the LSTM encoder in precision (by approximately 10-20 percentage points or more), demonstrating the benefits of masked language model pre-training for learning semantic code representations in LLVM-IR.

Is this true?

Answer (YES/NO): YES